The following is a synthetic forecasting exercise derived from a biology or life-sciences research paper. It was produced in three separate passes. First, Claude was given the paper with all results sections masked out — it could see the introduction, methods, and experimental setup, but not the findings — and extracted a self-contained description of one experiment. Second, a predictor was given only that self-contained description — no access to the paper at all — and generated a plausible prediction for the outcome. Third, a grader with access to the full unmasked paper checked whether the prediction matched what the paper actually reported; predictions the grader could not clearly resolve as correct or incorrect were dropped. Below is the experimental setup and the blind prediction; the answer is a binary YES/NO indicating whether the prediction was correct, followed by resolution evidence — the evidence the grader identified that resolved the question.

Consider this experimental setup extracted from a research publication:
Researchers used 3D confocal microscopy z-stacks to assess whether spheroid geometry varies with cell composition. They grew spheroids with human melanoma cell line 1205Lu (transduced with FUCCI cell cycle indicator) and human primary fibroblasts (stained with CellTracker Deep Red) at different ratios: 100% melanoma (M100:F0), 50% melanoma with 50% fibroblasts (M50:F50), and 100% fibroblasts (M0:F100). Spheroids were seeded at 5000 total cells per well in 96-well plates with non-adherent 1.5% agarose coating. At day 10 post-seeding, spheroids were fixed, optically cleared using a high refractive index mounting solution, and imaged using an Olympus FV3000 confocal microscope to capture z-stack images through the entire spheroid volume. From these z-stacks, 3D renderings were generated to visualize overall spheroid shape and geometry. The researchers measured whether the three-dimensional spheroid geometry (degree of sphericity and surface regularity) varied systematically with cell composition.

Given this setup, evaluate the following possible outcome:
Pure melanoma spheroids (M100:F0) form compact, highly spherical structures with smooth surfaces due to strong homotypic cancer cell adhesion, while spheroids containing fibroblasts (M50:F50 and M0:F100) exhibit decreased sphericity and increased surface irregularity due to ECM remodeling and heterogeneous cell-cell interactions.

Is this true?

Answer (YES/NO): NO